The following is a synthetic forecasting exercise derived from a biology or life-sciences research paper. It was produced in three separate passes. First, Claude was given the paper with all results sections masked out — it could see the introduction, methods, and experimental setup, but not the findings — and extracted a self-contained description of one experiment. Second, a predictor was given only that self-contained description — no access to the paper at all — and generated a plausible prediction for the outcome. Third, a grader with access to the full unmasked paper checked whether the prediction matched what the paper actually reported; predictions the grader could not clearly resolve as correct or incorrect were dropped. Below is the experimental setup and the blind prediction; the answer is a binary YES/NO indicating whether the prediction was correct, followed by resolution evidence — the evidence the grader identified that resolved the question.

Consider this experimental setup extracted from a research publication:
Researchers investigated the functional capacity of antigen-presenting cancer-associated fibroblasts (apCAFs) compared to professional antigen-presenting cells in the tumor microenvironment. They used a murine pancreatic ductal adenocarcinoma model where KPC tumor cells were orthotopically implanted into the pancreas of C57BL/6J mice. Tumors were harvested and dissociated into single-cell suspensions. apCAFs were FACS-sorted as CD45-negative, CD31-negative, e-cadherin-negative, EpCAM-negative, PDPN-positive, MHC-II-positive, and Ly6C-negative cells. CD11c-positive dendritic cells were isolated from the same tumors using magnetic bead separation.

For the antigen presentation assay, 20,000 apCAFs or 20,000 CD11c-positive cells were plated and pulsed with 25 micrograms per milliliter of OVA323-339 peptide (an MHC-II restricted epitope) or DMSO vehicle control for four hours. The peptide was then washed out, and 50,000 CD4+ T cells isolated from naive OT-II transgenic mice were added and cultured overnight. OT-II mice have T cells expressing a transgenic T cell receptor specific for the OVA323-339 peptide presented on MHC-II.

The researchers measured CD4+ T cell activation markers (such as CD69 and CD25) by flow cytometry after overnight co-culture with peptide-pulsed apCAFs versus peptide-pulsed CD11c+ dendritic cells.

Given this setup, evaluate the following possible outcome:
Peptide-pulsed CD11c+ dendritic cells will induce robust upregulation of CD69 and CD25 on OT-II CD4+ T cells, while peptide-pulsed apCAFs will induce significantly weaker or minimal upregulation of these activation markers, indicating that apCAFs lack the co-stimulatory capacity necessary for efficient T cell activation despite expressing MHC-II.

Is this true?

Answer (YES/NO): NO